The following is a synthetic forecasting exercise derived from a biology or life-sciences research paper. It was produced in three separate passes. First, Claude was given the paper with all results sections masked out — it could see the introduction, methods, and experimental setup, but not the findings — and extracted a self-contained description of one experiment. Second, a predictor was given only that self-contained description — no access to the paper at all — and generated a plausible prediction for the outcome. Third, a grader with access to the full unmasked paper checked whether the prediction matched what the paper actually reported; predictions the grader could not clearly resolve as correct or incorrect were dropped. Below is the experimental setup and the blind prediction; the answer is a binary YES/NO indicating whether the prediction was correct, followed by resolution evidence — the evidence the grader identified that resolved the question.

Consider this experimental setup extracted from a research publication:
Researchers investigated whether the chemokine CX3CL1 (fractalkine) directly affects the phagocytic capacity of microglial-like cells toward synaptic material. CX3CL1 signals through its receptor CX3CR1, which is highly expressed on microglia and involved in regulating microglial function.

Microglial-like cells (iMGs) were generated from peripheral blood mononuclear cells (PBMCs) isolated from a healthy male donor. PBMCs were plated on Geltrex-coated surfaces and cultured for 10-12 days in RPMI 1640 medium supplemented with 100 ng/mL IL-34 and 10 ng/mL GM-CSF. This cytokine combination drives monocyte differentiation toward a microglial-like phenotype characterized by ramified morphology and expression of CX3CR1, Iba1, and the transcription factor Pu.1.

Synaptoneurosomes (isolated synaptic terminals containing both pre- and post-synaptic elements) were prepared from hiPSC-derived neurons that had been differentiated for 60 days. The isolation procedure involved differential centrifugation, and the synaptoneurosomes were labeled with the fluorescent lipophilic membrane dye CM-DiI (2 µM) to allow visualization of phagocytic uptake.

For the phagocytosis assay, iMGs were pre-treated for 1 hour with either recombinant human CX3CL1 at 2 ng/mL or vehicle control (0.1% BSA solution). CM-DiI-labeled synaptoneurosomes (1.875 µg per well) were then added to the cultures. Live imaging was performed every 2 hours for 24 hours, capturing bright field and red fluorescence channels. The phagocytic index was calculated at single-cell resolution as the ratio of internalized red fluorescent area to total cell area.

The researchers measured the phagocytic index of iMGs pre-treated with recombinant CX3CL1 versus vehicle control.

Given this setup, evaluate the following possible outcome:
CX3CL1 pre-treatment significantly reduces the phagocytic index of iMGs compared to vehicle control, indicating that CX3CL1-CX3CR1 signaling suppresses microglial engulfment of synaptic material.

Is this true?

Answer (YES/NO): YES